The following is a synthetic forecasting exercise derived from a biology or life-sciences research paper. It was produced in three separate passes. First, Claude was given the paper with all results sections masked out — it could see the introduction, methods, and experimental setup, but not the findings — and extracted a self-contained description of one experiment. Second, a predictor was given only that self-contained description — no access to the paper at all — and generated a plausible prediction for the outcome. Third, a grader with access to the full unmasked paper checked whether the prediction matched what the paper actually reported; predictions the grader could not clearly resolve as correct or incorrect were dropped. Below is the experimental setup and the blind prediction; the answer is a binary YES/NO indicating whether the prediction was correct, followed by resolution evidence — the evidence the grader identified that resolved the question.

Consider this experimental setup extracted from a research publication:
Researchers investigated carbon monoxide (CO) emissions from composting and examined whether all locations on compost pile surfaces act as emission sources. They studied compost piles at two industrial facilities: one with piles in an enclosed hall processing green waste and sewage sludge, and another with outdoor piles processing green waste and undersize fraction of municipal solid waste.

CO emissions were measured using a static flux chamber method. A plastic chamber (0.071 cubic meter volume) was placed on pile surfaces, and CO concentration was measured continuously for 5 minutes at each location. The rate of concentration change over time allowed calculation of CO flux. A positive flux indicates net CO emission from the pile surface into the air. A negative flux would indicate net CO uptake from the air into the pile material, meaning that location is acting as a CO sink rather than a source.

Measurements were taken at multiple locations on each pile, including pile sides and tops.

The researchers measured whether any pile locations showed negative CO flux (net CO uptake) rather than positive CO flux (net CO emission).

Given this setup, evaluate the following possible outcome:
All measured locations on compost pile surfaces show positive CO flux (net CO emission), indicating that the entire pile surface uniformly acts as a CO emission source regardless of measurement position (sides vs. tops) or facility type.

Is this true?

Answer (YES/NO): NO